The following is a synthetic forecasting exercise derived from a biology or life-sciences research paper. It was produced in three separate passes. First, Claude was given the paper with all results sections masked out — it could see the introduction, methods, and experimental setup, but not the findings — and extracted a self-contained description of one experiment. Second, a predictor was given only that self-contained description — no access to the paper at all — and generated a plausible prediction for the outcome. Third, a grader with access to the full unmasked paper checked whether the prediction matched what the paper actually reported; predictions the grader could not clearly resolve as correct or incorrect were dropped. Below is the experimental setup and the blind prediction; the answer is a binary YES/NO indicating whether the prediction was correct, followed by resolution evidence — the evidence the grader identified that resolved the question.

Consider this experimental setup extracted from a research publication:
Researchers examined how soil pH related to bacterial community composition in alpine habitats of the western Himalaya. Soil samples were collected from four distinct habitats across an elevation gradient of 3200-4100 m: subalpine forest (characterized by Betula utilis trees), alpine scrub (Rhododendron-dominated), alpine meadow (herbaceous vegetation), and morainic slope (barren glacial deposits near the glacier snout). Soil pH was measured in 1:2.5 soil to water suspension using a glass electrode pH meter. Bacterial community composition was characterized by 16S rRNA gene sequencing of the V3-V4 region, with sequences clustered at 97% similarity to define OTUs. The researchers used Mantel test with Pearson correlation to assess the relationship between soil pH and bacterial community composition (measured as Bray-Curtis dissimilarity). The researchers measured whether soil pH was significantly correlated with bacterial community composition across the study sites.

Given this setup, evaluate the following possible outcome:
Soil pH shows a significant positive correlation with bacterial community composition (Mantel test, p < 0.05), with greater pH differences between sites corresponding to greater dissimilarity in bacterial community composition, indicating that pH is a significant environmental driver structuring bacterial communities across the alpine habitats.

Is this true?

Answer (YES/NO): NO